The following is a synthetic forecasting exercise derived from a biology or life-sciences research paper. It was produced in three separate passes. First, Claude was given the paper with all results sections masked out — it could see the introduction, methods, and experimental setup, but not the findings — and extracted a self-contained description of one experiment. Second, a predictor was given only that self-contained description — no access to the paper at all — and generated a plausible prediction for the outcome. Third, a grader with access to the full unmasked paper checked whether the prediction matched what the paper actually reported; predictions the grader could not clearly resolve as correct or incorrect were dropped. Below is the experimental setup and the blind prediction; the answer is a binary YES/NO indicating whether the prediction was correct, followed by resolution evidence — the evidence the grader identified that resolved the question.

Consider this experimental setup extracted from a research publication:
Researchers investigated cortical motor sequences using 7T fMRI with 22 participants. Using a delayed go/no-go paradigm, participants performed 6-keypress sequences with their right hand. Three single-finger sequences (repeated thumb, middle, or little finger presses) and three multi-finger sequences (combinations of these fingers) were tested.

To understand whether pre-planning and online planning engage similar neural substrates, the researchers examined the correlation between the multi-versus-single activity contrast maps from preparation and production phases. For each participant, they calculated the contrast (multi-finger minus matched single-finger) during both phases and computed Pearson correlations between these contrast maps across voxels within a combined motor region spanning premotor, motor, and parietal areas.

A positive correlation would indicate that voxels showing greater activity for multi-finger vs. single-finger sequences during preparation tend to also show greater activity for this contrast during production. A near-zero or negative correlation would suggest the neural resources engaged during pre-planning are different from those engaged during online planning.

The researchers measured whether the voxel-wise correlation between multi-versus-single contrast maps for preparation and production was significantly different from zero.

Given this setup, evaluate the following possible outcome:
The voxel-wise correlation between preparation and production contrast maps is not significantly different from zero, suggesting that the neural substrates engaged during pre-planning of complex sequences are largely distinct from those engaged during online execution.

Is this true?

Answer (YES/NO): NO